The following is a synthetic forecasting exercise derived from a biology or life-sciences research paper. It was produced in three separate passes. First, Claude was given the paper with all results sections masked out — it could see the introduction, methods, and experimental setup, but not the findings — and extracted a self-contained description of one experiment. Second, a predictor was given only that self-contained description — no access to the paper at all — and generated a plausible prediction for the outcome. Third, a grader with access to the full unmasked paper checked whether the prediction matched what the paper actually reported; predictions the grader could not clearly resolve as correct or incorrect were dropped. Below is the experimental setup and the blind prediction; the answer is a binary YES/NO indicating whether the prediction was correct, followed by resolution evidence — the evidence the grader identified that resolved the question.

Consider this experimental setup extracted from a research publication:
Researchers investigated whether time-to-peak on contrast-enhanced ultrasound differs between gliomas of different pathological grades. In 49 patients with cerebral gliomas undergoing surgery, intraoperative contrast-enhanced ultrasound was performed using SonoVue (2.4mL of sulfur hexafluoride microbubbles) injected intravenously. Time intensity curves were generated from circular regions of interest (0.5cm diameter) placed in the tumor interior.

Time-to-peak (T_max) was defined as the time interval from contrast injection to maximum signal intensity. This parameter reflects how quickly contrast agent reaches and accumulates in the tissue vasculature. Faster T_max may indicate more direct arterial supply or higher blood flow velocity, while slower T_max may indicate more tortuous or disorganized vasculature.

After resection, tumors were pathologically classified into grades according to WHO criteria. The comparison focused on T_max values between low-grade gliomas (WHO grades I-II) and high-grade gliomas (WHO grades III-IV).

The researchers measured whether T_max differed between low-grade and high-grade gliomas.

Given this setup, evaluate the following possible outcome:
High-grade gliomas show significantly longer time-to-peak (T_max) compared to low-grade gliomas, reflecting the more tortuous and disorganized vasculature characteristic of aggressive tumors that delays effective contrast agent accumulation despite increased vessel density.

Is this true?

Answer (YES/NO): NO